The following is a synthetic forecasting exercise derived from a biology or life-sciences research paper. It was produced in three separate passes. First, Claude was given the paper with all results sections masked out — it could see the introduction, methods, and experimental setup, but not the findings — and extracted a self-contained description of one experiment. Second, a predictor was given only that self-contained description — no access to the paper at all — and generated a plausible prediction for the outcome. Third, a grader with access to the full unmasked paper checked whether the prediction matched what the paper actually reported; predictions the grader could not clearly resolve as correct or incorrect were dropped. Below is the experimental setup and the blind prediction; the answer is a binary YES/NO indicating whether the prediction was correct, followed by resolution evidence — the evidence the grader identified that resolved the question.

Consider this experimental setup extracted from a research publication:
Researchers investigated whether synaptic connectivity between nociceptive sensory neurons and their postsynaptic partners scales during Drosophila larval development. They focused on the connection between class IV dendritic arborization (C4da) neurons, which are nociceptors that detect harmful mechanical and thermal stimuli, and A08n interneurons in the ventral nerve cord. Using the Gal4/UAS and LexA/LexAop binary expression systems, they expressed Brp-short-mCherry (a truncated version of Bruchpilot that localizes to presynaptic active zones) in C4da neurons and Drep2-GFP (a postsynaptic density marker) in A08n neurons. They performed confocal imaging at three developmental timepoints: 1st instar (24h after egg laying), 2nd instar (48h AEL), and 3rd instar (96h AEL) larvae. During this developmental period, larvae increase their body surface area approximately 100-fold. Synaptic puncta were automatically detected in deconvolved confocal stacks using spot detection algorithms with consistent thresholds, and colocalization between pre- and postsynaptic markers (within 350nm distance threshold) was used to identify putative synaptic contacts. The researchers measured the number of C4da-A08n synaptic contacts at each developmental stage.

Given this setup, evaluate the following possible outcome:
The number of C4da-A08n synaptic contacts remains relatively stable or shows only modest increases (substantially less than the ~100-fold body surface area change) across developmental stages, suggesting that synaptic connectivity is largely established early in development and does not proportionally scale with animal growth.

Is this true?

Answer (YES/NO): NO